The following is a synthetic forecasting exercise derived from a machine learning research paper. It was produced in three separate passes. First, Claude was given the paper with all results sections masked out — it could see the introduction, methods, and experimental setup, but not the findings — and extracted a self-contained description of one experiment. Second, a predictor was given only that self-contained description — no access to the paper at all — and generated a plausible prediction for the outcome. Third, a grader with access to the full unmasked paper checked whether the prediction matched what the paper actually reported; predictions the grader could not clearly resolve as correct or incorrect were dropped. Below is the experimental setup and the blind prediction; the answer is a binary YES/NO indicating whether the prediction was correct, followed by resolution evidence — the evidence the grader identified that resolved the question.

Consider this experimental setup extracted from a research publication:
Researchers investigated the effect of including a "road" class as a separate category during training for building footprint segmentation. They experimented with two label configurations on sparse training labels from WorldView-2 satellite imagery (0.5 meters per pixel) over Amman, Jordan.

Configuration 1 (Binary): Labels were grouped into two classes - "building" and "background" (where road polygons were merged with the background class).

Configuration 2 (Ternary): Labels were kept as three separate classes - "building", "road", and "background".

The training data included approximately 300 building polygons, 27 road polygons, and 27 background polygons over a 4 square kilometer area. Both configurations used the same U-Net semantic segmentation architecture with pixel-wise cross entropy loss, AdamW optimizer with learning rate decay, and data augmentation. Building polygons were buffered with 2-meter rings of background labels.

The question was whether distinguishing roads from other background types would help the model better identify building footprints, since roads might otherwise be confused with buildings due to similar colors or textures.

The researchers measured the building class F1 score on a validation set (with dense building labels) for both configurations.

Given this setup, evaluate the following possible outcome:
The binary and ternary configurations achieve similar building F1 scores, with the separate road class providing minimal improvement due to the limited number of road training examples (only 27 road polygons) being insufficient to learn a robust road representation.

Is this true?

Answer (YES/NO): NO